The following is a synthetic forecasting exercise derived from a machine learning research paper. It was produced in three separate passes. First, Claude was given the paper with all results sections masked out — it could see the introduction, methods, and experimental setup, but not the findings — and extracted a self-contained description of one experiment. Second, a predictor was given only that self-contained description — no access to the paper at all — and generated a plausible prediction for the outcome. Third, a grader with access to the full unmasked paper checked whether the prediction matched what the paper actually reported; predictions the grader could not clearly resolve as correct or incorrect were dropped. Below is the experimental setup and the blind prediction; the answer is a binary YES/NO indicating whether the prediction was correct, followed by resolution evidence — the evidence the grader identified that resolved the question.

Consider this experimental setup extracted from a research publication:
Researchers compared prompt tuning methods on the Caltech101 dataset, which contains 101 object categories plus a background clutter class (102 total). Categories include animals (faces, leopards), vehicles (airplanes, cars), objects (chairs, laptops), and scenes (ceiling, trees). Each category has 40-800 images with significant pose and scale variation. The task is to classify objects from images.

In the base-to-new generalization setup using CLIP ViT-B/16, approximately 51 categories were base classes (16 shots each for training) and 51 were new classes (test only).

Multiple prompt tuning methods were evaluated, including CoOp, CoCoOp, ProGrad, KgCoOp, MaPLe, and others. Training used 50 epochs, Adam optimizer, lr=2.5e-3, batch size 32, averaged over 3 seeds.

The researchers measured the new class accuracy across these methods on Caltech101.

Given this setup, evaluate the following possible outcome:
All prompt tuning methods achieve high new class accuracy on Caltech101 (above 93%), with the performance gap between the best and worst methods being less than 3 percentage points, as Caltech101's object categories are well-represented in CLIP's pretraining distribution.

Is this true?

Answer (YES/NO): NO